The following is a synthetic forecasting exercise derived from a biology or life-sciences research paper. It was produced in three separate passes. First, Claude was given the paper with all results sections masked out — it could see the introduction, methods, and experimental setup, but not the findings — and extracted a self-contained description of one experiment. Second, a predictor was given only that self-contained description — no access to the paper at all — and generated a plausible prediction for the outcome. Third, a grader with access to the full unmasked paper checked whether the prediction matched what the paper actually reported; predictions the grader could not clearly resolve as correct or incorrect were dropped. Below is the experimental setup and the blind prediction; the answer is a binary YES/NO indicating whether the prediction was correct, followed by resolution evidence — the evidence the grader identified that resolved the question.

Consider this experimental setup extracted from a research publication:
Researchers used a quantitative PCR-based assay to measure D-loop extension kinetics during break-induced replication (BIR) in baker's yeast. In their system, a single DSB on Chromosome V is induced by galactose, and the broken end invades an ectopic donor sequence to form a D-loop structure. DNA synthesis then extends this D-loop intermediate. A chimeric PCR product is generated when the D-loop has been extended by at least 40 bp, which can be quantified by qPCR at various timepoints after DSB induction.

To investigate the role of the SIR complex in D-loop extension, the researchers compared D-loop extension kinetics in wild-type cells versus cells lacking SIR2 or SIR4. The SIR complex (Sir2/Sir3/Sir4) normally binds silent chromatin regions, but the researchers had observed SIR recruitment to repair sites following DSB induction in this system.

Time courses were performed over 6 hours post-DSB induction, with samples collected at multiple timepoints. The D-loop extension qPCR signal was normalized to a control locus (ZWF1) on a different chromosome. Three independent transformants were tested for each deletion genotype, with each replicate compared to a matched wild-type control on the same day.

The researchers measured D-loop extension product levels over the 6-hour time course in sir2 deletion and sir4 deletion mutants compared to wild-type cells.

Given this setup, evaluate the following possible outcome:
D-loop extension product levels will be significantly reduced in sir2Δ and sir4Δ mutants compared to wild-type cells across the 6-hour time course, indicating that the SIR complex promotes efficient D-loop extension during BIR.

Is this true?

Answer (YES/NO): NO